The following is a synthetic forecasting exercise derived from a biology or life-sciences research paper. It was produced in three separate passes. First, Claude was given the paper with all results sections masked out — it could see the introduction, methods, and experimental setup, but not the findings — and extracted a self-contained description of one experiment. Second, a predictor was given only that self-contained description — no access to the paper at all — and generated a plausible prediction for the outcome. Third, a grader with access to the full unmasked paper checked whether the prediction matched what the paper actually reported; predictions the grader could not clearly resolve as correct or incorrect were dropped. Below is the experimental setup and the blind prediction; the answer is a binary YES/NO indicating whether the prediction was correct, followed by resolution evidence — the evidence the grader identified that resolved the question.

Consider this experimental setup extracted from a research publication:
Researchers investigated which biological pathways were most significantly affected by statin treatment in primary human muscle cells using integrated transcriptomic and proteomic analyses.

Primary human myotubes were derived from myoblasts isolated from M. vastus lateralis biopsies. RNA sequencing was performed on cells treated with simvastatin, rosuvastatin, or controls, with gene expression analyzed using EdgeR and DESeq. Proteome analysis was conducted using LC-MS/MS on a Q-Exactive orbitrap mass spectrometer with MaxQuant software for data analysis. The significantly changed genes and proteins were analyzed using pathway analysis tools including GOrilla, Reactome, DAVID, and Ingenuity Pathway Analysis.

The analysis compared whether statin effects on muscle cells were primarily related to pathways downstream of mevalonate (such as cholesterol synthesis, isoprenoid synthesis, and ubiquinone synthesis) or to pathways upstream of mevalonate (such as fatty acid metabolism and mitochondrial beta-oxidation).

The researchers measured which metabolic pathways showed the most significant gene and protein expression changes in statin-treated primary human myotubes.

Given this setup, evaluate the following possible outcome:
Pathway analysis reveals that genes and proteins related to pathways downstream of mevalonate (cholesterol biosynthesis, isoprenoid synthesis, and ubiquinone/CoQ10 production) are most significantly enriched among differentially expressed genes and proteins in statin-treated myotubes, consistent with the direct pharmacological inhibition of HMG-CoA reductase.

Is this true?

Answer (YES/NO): NO